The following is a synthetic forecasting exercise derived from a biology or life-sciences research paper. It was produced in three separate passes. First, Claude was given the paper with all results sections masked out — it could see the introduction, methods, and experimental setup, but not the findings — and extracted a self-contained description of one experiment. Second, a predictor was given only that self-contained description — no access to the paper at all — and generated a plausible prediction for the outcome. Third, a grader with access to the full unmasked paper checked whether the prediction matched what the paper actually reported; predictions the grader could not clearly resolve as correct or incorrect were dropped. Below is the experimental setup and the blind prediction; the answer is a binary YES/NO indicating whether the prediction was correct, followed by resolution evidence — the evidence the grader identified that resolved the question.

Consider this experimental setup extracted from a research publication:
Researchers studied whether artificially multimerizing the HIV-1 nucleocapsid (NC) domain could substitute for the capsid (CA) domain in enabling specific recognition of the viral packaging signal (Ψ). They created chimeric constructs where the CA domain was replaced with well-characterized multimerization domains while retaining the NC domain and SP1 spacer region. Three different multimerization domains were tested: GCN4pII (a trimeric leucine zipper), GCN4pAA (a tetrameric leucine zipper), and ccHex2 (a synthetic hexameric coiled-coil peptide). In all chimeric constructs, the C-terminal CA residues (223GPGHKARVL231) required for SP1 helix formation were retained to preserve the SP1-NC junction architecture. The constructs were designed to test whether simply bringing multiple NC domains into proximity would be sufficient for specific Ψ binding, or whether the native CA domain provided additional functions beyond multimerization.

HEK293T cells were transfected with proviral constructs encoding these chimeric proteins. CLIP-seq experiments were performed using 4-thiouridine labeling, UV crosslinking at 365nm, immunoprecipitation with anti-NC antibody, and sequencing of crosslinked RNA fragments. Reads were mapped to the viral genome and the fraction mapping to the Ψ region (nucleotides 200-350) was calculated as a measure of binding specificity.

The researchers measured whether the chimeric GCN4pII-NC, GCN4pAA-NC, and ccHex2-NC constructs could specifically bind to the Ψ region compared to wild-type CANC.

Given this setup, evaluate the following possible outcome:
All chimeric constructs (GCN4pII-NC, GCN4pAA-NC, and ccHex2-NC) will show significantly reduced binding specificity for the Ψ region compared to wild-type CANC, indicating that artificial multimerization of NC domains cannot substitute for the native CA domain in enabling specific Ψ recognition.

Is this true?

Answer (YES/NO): YES